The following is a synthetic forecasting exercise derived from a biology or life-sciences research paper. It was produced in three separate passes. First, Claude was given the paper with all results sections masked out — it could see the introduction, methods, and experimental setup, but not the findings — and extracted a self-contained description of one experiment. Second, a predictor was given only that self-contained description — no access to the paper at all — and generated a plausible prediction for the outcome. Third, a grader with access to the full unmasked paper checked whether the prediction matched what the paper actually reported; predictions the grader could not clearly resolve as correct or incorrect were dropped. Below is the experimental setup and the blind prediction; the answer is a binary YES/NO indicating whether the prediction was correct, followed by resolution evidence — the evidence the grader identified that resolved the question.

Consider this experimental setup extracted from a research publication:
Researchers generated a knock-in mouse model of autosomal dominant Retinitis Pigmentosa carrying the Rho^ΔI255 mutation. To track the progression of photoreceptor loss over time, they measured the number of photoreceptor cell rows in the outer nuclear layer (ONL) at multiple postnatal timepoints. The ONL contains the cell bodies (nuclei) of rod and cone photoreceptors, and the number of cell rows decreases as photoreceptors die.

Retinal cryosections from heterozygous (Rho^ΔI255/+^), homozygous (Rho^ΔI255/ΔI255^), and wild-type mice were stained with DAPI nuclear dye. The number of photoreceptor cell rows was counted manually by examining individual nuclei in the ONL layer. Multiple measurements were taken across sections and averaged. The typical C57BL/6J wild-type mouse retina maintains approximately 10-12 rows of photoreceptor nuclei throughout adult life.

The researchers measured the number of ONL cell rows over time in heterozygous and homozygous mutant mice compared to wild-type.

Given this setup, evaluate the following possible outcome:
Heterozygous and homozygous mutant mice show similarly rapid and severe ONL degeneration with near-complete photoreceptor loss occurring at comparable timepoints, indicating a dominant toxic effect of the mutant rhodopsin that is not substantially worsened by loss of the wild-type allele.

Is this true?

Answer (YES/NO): NO